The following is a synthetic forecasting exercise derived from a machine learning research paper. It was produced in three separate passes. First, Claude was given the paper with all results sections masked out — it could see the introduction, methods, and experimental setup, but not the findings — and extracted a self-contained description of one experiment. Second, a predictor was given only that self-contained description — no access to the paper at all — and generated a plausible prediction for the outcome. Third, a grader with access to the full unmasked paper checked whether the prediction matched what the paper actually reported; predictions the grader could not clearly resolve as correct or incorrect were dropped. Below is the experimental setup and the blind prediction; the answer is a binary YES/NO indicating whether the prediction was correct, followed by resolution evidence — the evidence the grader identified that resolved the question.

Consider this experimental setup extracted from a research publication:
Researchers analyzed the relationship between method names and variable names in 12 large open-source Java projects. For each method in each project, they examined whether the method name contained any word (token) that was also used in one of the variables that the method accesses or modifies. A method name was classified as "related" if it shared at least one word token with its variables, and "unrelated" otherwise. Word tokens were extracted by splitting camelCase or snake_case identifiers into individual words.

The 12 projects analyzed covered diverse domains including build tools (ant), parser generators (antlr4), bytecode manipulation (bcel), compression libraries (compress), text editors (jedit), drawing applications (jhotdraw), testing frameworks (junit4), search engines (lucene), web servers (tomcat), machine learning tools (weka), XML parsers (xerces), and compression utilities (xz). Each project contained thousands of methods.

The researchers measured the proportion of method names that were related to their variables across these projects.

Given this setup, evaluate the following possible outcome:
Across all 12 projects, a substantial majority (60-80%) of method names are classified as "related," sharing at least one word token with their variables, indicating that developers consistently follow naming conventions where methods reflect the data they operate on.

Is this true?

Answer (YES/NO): NO